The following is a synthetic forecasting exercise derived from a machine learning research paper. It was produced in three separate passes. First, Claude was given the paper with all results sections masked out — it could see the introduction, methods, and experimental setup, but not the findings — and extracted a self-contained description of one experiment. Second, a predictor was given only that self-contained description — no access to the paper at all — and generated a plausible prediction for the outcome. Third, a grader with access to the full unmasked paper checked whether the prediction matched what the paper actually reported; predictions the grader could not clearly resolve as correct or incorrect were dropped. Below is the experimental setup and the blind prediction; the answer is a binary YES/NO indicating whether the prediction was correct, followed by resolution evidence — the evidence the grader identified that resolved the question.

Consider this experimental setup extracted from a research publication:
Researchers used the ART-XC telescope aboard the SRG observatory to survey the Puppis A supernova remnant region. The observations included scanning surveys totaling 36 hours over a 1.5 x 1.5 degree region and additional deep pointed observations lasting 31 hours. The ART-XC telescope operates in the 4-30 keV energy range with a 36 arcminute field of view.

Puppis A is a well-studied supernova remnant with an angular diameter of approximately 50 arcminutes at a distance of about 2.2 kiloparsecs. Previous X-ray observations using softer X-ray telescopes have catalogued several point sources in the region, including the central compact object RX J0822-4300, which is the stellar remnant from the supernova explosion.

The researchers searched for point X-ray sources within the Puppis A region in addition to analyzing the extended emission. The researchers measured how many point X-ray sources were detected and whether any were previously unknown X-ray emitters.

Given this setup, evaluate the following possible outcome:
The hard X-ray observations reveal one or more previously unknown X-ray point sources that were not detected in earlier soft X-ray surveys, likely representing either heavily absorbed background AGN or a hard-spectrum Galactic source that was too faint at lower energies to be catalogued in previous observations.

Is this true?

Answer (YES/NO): YES